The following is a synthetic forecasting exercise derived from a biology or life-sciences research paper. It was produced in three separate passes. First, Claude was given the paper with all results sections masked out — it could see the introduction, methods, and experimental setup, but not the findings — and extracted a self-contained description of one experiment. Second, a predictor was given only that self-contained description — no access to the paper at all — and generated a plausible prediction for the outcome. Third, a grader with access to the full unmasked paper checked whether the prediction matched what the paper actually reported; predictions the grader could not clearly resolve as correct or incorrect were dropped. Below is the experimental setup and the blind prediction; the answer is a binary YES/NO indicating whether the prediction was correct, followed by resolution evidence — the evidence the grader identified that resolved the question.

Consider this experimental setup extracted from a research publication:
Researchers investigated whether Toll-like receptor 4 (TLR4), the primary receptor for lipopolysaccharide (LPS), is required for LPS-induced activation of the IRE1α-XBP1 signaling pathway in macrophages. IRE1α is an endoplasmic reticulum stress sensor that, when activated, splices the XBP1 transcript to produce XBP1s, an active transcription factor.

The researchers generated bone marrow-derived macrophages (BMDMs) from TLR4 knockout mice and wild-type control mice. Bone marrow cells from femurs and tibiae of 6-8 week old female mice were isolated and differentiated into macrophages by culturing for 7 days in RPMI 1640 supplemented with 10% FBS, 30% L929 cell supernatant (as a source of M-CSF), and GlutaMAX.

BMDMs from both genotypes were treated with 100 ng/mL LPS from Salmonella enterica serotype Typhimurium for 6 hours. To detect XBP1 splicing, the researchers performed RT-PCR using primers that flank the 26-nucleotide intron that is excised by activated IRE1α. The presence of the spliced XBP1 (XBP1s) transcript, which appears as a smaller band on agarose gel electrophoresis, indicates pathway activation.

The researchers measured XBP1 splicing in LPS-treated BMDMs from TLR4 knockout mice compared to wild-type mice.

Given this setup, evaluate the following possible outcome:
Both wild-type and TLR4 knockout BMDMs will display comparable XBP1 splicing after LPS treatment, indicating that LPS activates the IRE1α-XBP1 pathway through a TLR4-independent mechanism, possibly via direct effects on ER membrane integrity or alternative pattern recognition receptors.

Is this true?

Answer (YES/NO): NO